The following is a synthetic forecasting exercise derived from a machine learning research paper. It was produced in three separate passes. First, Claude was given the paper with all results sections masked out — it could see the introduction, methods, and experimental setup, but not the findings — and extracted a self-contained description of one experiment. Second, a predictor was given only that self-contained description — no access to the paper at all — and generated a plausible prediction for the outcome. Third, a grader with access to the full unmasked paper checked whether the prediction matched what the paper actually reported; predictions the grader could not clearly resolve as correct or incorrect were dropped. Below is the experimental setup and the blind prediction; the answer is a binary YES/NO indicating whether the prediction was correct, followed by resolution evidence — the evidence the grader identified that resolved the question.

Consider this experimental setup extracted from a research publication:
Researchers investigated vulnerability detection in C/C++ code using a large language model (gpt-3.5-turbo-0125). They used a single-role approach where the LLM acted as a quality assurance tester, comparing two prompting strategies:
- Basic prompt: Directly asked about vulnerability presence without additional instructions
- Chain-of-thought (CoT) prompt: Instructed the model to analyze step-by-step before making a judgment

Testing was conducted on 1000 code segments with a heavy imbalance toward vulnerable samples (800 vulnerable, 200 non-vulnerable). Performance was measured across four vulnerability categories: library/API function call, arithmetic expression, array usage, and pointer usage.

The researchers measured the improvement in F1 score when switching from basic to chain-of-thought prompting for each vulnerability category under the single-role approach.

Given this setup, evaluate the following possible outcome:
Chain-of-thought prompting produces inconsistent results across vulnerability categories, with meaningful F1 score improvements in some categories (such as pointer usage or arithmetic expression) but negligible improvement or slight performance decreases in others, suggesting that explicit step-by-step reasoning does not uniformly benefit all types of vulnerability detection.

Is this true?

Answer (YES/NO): NO